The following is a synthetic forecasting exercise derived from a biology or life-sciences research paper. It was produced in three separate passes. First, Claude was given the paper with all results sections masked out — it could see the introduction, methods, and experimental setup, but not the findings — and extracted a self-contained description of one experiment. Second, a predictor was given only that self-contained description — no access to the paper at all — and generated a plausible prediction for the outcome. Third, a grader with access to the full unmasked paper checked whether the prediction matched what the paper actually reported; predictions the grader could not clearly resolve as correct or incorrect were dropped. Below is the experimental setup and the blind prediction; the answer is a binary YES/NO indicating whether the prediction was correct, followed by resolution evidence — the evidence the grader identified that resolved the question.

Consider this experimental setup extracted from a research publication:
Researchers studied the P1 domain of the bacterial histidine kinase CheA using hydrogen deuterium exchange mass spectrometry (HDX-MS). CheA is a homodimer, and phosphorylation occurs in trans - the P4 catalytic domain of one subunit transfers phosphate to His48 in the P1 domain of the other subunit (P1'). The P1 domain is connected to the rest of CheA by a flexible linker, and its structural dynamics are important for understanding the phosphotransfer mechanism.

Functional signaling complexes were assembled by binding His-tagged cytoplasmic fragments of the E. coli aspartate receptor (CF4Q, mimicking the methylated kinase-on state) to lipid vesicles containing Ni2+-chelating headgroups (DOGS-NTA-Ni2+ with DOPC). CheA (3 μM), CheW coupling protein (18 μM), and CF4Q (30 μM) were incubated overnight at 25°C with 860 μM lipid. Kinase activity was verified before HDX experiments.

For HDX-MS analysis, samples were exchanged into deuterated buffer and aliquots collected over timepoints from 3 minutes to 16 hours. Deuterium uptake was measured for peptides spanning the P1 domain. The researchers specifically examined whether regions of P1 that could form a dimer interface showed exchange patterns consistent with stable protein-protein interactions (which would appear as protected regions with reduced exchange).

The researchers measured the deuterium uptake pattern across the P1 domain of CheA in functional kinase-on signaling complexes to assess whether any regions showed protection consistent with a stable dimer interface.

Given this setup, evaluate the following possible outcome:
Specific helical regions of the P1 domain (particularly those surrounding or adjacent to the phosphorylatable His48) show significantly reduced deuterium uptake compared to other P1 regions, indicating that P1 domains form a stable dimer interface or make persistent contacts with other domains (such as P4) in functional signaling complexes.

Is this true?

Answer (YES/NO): NO